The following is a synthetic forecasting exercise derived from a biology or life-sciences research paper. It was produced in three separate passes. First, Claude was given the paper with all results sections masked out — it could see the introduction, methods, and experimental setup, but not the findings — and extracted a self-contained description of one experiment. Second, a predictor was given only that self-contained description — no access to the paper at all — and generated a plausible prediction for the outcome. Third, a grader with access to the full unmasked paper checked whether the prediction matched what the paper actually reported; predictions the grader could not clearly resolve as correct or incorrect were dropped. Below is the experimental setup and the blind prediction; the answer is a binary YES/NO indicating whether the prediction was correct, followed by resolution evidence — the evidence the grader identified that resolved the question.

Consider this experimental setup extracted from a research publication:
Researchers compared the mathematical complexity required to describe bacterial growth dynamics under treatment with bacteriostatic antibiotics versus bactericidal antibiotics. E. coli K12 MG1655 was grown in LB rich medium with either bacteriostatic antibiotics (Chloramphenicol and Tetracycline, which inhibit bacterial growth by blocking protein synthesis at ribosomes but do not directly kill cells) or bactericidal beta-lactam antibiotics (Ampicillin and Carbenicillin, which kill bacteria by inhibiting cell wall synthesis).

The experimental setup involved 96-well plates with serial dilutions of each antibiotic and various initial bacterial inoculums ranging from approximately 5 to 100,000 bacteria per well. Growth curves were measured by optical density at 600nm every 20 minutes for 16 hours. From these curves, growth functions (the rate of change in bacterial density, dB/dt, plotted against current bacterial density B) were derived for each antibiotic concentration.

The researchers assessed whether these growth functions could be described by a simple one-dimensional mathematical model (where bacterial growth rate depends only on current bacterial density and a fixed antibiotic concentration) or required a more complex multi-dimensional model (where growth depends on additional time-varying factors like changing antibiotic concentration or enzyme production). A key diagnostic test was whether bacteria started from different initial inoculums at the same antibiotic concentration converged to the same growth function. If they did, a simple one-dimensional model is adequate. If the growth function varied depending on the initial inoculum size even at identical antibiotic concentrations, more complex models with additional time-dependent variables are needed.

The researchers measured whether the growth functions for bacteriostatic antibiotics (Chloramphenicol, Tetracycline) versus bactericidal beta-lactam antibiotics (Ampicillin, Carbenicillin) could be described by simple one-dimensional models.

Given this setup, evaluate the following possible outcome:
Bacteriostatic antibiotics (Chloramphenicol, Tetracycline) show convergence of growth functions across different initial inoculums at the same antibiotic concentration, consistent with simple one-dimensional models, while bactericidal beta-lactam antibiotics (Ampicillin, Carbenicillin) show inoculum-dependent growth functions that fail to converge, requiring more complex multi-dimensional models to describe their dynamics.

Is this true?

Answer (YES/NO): YES